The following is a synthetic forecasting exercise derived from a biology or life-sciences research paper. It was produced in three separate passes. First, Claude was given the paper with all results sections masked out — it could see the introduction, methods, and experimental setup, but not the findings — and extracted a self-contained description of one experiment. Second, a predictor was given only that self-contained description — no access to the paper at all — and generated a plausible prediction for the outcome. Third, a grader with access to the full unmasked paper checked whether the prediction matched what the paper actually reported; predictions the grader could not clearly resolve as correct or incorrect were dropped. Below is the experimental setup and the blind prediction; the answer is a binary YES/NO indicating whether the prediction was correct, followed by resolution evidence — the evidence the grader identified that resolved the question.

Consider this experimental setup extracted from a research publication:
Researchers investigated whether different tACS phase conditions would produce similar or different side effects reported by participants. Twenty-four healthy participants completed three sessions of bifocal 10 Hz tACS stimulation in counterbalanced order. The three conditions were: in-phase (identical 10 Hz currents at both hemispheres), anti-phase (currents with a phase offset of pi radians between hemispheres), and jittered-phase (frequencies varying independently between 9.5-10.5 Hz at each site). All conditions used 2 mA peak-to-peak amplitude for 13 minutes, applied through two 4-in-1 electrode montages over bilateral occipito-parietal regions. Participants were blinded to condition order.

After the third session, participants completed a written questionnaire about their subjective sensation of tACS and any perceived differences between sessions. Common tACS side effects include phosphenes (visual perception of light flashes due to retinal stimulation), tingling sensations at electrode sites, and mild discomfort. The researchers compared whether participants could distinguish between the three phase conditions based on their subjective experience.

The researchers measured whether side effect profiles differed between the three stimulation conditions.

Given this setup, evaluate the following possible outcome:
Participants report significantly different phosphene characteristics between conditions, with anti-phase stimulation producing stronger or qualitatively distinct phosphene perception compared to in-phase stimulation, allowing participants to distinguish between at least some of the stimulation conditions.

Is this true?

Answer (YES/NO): NO